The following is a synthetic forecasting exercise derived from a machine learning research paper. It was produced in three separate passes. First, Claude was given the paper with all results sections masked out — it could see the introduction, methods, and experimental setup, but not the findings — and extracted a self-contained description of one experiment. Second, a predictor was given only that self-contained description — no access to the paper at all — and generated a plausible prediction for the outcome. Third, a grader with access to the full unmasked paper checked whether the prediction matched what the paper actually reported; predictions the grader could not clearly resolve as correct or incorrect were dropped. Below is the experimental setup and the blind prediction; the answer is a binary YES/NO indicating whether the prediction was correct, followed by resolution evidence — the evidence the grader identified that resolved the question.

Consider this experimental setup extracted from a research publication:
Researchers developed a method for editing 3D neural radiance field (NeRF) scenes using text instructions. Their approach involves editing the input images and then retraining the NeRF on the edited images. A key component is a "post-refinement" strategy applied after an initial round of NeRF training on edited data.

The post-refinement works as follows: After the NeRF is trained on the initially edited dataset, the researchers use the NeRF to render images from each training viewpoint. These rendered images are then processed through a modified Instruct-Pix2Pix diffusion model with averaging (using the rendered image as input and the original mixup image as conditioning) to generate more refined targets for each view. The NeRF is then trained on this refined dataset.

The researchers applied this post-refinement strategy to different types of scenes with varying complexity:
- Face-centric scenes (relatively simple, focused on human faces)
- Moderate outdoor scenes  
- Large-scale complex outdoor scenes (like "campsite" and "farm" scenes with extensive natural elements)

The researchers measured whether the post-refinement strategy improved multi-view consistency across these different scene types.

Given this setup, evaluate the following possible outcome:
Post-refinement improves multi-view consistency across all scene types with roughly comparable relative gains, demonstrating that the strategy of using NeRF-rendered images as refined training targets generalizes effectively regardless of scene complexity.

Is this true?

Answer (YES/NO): NO